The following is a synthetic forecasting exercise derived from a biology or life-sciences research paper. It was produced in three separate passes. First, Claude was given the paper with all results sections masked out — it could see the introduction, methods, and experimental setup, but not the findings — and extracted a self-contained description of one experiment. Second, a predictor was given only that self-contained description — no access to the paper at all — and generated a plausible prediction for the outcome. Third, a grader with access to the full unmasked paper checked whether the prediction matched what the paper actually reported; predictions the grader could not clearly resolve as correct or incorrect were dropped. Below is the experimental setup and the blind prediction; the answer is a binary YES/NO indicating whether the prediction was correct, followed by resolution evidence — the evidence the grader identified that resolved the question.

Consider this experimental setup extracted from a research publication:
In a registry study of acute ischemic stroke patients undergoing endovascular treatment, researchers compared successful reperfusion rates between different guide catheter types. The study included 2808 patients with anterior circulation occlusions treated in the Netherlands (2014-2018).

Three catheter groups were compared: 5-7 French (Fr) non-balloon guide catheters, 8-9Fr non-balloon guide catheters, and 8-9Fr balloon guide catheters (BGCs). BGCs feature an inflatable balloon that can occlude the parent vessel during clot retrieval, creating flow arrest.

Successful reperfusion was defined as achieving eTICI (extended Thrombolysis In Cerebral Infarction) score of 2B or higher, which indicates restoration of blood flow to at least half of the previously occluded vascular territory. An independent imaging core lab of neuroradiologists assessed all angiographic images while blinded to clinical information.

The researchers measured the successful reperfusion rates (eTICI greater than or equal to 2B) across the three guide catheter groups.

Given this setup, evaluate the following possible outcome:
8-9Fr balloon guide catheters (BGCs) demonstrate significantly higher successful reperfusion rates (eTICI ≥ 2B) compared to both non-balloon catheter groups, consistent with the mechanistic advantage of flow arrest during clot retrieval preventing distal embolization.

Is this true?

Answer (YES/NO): NO